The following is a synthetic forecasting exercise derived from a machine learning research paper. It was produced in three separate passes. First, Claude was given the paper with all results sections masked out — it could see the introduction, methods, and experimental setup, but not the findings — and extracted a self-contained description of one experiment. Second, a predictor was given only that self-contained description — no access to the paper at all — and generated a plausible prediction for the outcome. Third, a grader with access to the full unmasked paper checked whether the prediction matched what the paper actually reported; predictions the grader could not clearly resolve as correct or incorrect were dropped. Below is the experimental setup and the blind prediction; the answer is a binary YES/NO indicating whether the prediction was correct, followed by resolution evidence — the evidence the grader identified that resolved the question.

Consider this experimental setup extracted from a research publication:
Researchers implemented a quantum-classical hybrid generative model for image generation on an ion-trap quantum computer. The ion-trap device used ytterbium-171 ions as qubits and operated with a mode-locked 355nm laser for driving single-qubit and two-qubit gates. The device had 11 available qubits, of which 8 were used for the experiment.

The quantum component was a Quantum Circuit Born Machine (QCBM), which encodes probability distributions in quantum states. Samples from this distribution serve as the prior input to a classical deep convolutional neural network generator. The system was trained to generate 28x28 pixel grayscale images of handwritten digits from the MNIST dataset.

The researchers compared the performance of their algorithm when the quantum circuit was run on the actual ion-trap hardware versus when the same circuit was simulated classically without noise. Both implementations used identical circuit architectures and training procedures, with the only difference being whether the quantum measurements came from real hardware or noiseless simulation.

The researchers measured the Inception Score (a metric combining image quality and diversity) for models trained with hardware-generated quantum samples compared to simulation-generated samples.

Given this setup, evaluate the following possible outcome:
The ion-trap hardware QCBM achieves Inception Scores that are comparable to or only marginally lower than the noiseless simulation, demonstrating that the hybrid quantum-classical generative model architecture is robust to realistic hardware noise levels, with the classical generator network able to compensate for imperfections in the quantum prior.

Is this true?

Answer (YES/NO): YES